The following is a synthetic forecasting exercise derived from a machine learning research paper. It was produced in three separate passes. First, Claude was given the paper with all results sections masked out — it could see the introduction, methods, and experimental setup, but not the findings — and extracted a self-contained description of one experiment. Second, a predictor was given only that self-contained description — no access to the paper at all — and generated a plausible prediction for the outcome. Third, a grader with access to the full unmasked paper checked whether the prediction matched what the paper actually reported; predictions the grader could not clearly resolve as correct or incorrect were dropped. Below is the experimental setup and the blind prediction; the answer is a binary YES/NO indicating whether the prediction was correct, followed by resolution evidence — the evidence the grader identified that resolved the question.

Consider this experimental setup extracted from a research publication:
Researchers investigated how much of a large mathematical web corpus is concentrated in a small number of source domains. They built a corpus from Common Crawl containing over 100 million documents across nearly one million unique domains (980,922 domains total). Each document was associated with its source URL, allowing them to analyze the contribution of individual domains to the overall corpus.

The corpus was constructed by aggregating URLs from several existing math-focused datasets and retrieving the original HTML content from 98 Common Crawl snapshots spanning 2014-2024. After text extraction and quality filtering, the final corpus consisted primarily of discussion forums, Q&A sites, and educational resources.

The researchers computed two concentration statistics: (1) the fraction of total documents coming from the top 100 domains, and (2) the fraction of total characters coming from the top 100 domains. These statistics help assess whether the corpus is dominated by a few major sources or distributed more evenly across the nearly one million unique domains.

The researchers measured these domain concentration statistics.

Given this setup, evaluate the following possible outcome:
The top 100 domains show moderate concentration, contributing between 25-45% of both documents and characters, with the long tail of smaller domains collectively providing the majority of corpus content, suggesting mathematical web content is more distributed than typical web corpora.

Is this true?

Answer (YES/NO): YES